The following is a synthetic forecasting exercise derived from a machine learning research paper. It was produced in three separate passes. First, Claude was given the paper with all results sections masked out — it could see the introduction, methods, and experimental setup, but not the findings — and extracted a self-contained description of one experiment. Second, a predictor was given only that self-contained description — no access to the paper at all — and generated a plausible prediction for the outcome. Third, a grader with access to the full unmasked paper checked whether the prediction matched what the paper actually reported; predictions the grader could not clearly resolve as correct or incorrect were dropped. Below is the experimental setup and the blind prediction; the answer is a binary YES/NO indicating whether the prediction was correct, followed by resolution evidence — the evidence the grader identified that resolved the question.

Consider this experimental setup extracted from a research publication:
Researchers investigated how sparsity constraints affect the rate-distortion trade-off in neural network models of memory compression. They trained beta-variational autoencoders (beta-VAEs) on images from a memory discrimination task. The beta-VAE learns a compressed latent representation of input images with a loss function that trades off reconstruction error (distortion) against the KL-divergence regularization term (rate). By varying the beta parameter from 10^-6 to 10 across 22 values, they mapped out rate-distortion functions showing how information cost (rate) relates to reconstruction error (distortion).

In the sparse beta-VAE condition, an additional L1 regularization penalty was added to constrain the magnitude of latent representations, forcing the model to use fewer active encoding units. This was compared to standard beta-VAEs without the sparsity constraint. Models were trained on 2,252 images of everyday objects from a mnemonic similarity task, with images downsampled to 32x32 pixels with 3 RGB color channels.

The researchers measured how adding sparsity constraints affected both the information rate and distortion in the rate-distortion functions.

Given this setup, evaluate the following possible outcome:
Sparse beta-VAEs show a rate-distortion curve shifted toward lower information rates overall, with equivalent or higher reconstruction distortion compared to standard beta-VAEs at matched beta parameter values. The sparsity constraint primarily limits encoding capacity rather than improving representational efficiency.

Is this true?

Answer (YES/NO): NO